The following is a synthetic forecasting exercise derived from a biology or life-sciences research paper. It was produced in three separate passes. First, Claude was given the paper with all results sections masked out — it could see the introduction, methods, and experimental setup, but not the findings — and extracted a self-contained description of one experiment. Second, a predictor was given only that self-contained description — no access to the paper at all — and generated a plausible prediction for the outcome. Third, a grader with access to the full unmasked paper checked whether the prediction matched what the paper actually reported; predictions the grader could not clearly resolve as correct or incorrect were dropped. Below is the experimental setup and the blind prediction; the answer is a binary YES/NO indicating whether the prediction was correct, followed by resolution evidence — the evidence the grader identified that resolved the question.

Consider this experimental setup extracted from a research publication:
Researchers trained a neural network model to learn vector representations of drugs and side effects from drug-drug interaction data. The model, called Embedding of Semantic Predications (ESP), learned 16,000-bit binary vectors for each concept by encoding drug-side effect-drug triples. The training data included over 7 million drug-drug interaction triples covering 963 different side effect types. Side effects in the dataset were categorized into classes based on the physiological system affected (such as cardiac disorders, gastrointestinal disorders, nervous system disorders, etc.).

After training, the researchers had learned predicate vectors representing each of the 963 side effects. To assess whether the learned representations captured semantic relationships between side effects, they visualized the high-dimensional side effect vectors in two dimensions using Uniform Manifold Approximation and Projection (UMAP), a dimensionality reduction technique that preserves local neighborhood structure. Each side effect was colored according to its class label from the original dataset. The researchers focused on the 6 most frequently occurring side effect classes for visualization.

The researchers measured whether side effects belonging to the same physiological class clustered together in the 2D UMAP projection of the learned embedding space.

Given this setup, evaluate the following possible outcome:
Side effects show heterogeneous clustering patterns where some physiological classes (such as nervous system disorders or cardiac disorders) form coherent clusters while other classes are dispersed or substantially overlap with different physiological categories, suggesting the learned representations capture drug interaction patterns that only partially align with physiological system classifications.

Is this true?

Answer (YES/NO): NO